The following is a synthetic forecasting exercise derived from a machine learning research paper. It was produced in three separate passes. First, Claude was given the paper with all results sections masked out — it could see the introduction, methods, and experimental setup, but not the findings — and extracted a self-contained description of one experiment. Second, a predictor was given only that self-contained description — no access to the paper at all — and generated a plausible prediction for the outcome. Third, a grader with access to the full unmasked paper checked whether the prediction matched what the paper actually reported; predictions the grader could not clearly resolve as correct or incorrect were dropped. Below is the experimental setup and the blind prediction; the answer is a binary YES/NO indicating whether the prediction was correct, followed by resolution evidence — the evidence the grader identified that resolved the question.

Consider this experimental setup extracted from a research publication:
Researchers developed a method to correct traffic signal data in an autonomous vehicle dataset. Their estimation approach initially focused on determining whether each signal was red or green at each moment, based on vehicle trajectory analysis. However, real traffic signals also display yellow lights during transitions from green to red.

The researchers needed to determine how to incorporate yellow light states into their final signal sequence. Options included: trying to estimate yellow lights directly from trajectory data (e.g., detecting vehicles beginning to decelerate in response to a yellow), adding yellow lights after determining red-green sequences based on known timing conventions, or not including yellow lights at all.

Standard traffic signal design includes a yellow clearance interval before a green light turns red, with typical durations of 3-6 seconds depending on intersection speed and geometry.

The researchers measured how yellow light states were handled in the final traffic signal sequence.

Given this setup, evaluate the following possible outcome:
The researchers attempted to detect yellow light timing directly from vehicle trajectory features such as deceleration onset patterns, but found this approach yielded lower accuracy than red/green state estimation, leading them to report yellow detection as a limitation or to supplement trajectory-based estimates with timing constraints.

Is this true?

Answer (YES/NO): NO